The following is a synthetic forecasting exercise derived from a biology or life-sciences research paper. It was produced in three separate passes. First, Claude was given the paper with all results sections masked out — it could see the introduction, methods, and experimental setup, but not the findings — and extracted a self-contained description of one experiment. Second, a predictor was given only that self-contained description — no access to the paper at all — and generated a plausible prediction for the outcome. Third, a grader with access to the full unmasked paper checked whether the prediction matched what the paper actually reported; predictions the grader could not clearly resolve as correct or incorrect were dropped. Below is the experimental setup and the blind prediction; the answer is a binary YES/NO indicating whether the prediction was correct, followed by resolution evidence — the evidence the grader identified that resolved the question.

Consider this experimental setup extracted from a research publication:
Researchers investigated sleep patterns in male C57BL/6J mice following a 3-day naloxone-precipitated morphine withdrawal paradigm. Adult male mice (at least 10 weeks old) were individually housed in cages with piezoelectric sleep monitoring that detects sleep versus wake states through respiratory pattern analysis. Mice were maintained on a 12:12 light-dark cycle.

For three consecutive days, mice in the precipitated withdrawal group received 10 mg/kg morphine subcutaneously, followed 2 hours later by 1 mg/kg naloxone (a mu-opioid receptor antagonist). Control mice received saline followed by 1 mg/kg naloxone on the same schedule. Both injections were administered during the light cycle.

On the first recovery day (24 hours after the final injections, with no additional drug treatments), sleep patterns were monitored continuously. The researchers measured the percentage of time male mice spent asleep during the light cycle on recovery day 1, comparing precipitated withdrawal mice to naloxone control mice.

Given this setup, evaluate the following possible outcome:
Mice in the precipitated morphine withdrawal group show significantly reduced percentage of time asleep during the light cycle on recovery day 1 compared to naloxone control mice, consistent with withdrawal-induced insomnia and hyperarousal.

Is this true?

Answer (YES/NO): YES